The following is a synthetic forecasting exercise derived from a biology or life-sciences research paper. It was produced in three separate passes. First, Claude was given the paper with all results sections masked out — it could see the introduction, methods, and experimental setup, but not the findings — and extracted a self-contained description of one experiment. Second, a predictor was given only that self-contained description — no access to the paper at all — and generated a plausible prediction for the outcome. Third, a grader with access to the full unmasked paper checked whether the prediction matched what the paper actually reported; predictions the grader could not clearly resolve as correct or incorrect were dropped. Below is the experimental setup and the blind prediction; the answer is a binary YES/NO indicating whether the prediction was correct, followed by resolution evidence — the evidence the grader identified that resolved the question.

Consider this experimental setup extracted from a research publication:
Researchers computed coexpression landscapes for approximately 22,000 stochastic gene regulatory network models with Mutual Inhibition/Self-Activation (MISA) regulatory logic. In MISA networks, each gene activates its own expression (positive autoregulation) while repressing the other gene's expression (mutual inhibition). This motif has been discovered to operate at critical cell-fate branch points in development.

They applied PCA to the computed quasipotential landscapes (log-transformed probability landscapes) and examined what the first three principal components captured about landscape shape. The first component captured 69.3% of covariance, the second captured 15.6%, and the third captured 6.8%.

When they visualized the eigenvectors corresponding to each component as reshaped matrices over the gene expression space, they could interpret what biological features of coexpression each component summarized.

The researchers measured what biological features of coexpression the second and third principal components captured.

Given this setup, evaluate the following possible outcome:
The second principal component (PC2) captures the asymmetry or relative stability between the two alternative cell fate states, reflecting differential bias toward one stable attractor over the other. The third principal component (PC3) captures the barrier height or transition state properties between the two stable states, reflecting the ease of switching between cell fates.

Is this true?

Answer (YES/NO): NO